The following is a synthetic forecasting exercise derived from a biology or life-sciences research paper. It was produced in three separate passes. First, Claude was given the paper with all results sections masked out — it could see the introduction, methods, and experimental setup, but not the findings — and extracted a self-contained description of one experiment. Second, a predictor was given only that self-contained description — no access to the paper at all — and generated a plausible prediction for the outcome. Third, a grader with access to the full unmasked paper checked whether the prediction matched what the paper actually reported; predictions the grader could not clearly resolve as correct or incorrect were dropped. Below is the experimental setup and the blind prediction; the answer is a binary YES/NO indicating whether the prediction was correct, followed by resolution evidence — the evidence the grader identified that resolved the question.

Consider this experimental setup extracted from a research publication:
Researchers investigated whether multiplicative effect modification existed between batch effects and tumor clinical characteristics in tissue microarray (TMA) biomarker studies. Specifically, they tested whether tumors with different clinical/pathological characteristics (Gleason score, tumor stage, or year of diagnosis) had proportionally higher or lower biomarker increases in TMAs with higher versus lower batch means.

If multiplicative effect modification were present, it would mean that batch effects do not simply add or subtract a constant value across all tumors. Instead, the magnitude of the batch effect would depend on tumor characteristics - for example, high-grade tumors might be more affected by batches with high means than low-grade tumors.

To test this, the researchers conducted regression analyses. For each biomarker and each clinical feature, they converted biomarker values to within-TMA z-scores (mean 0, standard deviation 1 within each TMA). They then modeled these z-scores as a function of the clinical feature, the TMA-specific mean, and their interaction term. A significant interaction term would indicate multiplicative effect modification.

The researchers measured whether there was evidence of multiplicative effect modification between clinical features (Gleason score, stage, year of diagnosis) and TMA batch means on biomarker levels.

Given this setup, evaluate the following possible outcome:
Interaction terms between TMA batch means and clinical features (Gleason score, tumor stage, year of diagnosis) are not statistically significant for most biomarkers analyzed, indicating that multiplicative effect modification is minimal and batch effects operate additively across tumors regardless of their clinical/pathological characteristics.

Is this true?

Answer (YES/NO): YES